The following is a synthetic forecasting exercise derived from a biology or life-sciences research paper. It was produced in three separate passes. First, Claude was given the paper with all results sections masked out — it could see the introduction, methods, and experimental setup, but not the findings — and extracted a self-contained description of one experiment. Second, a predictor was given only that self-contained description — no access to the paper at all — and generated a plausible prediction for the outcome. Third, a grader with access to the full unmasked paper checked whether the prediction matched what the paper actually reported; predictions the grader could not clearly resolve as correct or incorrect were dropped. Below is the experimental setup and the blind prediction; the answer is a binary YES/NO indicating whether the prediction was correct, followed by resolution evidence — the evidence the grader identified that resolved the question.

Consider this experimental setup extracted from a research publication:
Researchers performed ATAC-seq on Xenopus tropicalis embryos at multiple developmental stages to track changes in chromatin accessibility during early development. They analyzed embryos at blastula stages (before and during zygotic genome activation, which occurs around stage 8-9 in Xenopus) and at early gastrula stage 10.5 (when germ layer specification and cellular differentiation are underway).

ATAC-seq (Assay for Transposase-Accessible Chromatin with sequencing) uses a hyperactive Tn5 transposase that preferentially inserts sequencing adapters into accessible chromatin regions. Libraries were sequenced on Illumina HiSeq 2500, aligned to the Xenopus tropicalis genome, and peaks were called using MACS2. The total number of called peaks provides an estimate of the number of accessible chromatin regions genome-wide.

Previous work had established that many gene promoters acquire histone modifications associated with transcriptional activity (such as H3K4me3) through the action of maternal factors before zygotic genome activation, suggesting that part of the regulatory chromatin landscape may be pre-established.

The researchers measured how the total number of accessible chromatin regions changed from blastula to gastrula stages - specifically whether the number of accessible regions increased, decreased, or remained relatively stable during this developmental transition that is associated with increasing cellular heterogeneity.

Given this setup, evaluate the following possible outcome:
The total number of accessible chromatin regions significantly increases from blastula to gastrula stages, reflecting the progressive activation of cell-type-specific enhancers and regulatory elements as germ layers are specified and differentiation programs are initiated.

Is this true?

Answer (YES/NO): YES